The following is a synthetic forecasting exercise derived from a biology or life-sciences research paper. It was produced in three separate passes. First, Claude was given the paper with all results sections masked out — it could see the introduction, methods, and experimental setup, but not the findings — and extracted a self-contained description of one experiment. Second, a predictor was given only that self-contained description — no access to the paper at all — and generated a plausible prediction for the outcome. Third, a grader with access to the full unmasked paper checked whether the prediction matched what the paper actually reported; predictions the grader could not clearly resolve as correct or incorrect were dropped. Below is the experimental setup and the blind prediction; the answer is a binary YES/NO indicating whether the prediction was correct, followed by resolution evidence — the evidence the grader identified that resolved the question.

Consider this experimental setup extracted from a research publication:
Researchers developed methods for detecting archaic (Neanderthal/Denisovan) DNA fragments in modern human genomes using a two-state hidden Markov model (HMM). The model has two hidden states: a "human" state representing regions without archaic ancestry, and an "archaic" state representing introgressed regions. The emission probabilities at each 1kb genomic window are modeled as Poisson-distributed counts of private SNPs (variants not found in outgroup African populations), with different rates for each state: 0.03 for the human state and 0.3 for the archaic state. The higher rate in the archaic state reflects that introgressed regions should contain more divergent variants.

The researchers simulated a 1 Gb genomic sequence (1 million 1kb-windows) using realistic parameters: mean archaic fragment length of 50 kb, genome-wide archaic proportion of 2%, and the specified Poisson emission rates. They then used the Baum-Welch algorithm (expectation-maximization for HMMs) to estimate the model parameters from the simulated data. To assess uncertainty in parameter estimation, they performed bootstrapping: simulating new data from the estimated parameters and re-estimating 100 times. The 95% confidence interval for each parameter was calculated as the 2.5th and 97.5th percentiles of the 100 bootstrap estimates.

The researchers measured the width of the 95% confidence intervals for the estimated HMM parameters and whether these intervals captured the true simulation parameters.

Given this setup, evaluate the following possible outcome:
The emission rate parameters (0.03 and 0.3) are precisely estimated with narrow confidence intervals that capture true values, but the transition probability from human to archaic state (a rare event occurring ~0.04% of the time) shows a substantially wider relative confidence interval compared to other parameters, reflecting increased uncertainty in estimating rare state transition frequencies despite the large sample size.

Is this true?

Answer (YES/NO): NO